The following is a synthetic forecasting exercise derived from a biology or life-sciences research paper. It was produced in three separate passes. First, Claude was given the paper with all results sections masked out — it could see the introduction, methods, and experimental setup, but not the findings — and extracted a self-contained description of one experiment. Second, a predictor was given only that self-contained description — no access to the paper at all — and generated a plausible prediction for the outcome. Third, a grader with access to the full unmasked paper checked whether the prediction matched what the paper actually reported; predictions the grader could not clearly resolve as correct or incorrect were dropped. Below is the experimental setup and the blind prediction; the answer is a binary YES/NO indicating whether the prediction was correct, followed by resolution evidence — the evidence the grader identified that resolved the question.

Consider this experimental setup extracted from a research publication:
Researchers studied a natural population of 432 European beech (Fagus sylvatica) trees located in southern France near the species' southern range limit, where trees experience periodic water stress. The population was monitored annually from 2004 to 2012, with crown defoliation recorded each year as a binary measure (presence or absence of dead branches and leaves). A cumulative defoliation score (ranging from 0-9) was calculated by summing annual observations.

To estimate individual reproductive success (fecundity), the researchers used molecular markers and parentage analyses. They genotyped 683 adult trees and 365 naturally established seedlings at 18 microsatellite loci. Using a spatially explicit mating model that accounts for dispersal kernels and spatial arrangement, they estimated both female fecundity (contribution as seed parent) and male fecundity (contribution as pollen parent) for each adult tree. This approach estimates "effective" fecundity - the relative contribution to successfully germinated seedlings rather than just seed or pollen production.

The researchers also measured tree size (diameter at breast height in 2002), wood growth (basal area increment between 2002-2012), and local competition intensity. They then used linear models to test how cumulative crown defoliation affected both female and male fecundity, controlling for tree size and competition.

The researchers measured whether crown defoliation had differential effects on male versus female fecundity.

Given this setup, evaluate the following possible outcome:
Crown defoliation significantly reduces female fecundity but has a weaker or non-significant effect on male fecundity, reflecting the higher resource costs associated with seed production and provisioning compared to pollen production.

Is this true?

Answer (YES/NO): YES